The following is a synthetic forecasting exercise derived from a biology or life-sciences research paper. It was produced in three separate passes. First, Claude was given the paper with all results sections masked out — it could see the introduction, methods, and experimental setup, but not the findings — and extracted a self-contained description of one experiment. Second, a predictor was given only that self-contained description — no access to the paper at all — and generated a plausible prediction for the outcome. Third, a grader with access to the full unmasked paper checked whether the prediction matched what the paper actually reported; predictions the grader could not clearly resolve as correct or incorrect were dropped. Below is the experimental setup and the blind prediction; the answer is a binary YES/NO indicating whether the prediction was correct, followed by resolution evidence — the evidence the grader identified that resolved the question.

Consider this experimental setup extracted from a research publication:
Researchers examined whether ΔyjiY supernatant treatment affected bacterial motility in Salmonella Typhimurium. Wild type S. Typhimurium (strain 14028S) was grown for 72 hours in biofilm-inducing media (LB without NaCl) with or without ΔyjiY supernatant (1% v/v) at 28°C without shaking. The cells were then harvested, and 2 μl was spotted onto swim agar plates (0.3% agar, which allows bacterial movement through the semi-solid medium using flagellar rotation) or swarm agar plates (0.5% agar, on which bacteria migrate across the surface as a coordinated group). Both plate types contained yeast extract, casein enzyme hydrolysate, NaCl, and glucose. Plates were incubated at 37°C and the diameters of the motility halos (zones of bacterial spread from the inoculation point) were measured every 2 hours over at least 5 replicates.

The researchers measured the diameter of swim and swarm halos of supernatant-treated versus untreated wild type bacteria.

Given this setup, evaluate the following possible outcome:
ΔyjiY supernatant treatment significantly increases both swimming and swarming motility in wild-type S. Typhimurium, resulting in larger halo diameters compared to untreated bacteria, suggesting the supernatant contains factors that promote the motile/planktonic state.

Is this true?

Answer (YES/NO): NO